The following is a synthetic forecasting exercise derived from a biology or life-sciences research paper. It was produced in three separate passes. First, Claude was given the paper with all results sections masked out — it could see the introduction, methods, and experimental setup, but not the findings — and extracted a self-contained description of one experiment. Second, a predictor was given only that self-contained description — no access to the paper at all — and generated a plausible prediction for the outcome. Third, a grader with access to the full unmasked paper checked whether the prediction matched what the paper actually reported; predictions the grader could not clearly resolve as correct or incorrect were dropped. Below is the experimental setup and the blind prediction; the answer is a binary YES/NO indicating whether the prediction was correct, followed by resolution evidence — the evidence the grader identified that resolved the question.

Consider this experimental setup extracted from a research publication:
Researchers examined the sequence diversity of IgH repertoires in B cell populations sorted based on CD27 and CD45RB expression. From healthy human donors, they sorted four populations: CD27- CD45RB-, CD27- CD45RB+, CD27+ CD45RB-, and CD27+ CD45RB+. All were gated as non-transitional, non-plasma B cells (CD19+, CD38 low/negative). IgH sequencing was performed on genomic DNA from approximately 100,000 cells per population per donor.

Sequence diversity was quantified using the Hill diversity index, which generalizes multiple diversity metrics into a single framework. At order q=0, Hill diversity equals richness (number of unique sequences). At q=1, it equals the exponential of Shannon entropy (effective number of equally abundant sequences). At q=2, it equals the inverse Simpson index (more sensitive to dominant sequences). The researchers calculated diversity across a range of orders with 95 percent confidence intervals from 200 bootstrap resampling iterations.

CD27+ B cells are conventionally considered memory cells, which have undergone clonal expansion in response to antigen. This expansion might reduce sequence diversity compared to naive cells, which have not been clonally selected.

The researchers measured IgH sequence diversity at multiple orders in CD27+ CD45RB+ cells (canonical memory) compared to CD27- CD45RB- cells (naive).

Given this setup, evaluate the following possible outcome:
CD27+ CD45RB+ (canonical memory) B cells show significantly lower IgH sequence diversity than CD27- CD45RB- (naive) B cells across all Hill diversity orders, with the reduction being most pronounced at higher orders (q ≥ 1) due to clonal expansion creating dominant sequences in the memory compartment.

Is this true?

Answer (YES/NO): YES